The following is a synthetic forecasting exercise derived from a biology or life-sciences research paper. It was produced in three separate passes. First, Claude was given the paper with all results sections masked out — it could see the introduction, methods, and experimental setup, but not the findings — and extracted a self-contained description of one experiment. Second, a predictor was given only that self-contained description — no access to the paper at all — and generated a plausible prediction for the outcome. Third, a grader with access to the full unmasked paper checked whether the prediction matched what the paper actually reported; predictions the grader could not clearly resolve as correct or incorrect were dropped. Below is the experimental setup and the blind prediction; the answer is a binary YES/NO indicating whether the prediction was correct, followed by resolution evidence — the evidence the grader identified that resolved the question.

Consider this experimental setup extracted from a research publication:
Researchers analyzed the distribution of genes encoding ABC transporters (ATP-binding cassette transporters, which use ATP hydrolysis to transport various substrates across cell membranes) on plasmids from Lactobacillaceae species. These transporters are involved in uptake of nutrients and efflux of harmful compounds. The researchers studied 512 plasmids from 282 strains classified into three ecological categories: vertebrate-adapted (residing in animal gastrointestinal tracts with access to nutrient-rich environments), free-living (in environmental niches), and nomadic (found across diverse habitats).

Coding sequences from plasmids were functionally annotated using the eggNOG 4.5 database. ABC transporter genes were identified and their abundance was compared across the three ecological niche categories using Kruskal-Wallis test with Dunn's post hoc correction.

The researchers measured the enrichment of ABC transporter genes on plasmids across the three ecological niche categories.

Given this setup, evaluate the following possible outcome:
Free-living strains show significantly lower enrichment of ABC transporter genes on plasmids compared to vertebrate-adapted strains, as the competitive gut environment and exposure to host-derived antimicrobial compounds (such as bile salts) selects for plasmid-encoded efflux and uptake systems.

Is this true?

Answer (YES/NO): YES